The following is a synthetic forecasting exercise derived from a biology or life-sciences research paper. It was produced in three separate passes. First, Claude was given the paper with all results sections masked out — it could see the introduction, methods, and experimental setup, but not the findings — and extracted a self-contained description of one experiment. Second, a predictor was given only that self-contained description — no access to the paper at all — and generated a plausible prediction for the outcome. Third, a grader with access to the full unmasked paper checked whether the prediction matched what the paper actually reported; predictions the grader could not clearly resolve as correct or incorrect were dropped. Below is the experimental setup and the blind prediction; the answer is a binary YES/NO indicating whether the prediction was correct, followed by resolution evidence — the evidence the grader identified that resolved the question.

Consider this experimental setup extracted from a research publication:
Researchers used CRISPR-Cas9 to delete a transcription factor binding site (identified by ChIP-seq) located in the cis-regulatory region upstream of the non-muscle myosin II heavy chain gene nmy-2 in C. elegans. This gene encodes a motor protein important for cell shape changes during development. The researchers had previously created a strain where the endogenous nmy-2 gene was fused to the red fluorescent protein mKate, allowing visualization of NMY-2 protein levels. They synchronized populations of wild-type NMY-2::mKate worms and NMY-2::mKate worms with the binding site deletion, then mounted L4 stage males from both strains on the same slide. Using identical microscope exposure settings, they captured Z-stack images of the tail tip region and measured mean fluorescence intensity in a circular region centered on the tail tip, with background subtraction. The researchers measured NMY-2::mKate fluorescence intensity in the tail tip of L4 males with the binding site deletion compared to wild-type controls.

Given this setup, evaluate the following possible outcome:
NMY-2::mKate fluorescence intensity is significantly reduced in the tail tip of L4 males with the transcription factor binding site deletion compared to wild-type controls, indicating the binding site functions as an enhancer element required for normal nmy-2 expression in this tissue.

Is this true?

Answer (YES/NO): YES